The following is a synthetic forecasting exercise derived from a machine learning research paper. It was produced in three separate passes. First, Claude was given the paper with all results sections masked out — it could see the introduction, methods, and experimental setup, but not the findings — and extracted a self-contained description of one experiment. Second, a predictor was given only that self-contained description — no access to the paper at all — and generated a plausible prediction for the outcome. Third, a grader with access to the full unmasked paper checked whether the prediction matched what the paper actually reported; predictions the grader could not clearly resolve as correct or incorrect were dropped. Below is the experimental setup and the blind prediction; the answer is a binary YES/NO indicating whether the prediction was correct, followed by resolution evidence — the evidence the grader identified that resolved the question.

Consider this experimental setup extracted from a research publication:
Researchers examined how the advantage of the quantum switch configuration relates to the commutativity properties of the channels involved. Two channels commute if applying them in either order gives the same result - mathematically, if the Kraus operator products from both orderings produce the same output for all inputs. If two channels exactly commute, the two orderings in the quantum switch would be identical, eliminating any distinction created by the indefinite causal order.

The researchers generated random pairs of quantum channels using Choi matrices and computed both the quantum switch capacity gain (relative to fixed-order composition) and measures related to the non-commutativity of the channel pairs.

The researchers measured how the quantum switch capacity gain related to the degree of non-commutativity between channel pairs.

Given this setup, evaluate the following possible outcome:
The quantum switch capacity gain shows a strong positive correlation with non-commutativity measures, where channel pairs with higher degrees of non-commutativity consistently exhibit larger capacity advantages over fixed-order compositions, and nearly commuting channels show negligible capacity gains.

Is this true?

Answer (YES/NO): NO